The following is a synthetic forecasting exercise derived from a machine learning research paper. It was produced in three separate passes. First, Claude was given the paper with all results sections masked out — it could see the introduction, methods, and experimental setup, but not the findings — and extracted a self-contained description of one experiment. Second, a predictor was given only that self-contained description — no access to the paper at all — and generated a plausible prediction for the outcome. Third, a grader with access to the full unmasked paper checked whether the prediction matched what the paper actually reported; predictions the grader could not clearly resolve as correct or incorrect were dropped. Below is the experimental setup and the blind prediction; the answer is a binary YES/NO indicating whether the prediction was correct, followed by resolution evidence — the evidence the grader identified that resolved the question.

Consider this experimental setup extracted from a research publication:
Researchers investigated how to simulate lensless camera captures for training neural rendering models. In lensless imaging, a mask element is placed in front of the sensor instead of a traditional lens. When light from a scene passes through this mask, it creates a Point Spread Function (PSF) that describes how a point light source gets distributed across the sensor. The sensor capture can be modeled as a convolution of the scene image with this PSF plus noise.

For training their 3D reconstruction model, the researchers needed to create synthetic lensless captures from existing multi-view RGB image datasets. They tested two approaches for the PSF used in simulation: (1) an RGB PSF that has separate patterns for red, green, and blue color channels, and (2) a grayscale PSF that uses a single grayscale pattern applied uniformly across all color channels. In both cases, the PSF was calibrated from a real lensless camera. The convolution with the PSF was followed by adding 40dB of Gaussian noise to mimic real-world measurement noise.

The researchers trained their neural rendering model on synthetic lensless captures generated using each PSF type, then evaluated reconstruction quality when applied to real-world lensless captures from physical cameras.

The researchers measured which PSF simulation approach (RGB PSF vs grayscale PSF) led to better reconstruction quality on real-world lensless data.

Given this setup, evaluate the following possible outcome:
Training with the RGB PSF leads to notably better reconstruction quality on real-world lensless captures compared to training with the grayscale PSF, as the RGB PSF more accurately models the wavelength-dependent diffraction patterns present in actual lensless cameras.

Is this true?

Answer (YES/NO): NO